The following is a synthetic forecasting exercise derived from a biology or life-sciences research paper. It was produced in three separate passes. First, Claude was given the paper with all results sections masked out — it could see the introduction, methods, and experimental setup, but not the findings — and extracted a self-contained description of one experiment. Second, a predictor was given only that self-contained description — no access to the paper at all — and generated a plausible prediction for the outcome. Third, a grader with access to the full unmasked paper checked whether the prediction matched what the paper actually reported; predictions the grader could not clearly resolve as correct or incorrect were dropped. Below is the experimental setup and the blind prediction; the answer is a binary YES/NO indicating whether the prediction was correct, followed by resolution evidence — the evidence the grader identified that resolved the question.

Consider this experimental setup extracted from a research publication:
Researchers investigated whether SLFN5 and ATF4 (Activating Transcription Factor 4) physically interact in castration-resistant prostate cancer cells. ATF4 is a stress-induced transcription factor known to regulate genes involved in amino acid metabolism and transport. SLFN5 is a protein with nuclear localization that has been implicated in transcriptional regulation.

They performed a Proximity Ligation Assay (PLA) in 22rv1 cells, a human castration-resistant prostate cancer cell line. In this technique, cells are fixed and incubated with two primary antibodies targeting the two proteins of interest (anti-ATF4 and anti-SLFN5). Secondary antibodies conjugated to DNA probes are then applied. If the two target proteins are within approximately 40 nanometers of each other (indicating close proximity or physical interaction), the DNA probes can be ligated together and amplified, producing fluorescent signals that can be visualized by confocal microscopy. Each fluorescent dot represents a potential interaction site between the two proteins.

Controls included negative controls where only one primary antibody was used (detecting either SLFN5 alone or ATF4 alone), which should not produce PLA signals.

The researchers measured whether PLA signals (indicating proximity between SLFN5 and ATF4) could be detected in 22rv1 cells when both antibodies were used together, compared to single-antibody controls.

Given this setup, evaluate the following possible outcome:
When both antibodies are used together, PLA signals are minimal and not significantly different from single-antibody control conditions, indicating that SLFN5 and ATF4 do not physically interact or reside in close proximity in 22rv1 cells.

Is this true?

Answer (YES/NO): NO